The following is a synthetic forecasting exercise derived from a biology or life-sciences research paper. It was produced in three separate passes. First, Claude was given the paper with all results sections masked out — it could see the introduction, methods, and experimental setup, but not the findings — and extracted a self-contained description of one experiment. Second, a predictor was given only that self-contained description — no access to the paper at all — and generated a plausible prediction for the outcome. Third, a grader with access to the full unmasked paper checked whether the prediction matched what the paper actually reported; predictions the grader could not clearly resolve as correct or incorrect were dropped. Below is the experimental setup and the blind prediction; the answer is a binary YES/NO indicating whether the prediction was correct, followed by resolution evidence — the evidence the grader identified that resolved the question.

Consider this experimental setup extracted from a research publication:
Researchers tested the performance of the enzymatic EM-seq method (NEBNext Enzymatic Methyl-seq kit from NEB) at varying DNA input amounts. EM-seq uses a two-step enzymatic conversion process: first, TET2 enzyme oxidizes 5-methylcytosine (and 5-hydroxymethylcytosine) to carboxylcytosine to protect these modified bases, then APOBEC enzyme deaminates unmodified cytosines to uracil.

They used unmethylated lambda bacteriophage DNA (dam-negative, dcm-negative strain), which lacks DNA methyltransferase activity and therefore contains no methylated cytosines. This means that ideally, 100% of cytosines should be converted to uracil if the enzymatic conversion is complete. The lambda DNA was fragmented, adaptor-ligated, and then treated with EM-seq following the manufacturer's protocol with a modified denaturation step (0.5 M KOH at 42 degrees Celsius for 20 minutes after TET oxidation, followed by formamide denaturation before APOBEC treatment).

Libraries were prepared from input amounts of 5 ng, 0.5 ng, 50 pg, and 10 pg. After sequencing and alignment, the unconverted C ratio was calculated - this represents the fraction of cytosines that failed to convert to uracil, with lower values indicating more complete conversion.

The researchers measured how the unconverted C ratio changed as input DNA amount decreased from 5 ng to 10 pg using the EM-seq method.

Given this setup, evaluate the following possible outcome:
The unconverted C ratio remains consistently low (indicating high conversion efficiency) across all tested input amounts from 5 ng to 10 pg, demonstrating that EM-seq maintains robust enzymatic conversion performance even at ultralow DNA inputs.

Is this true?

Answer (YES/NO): NO